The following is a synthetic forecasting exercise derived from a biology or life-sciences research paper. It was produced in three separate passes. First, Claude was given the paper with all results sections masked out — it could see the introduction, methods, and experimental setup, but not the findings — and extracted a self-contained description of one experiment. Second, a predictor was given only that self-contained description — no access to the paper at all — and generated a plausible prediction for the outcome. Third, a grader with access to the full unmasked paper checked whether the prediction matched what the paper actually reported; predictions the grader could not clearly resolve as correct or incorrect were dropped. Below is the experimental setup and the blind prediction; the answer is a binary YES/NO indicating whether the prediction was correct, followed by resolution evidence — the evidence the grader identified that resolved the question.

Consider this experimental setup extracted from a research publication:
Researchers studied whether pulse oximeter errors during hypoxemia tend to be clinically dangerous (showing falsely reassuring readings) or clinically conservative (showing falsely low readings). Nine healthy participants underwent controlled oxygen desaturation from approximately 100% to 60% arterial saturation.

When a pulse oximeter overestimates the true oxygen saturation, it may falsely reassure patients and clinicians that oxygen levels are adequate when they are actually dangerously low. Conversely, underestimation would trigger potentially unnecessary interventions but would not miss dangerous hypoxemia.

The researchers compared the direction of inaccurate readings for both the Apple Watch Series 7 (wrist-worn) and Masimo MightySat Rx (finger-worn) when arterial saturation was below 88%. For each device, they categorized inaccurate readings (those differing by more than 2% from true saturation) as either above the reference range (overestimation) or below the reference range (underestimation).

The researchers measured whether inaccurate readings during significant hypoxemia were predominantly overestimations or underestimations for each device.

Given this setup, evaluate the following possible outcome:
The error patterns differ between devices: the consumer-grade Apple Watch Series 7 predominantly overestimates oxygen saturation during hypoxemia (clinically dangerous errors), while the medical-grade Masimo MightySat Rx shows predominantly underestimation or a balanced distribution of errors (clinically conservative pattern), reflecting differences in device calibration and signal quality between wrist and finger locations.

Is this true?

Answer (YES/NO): NO